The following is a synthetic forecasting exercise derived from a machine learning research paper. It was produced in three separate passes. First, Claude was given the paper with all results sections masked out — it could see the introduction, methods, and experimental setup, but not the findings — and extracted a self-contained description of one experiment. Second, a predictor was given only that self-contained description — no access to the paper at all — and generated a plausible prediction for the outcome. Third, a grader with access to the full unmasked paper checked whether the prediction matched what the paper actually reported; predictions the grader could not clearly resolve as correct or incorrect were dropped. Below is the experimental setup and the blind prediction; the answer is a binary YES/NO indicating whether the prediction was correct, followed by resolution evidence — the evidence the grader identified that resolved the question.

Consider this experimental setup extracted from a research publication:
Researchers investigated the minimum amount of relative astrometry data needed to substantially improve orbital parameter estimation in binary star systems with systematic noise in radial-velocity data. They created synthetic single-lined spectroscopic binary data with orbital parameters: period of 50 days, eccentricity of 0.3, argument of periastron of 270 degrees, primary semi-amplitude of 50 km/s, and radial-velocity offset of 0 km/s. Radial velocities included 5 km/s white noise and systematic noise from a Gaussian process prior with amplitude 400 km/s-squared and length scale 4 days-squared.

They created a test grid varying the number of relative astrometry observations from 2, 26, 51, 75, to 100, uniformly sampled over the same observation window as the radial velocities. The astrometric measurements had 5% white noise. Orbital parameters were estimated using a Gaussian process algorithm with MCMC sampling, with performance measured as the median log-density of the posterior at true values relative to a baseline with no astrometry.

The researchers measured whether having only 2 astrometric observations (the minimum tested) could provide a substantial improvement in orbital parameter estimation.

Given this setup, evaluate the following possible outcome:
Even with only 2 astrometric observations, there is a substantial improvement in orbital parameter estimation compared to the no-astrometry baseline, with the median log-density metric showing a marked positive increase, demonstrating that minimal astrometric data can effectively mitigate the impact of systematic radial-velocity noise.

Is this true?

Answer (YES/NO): YES